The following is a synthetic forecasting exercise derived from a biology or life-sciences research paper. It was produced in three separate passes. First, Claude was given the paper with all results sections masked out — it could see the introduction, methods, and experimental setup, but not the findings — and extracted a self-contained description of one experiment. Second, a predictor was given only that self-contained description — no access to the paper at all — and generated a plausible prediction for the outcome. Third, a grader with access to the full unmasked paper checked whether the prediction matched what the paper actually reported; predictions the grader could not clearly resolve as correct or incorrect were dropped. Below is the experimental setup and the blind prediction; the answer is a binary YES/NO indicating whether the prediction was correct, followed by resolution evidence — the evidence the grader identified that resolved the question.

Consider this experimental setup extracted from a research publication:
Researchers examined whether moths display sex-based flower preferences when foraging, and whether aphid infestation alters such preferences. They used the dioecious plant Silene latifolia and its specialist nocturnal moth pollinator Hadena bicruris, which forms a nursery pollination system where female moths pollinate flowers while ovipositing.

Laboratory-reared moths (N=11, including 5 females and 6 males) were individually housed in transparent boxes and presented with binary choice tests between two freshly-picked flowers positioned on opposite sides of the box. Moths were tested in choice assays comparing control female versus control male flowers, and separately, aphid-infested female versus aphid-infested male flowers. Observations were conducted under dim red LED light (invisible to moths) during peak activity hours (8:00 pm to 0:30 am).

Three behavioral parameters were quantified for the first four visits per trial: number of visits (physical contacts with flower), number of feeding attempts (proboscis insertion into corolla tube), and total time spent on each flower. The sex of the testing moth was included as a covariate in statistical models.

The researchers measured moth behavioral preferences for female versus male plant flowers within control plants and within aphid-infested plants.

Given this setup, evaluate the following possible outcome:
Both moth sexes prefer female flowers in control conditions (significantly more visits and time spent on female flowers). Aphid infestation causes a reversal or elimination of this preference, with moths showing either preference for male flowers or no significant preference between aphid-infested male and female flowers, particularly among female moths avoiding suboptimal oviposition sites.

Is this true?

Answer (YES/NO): NO